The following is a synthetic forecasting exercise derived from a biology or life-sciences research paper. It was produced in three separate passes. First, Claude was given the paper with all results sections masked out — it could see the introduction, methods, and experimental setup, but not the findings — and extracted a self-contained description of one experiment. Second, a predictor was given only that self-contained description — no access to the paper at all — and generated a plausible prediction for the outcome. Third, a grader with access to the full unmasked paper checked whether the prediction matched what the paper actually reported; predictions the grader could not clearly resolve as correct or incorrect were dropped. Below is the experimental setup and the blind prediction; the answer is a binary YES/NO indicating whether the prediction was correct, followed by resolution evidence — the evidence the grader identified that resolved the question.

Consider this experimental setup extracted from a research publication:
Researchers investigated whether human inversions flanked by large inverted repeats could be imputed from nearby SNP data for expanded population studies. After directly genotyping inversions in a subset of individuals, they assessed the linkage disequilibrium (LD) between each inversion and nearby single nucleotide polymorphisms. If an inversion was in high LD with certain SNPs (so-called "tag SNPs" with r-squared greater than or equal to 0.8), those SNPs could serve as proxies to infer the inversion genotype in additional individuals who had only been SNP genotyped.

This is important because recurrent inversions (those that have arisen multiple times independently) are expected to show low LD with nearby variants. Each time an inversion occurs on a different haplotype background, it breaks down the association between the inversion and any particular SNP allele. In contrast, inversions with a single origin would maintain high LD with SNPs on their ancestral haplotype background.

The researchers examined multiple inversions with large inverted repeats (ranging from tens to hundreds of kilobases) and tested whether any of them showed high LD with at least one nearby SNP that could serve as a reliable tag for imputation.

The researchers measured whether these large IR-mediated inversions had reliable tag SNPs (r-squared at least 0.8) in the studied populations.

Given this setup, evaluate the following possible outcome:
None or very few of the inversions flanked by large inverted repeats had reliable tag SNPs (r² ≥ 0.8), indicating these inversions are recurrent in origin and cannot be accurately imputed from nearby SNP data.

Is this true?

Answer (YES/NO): NO